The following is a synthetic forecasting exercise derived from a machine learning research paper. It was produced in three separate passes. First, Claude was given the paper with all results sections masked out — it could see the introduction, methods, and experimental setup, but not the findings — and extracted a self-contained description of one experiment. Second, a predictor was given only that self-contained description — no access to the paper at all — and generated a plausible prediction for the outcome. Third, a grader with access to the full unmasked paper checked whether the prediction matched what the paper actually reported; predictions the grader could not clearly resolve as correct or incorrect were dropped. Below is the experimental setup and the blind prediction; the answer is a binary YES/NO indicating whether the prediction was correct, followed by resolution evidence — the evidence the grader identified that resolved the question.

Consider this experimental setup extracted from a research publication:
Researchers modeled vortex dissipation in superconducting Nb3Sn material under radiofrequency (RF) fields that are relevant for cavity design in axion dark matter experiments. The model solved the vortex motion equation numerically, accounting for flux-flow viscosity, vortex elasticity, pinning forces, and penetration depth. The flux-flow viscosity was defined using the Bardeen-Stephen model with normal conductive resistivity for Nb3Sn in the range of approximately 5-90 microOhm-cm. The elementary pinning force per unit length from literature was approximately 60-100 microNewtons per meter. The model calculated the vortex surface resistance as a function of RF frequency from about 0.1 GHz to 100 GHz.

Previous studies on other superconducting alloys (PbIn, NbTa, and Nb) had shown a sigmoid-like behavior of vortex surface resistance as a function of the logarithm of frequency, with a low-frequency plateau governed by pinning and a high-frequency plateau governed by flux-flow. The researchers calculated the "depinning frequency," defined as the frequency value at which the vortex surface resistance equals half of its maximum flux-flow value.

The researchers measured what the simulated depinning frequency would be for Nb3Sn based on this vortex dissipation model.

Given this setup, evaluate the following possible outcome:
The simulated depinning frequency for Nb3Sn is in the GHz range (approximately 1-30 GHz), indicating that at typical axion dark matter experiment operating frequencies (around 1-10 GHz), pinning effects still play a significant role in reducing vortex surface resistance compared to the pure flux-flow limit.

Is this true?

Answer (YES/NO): YES